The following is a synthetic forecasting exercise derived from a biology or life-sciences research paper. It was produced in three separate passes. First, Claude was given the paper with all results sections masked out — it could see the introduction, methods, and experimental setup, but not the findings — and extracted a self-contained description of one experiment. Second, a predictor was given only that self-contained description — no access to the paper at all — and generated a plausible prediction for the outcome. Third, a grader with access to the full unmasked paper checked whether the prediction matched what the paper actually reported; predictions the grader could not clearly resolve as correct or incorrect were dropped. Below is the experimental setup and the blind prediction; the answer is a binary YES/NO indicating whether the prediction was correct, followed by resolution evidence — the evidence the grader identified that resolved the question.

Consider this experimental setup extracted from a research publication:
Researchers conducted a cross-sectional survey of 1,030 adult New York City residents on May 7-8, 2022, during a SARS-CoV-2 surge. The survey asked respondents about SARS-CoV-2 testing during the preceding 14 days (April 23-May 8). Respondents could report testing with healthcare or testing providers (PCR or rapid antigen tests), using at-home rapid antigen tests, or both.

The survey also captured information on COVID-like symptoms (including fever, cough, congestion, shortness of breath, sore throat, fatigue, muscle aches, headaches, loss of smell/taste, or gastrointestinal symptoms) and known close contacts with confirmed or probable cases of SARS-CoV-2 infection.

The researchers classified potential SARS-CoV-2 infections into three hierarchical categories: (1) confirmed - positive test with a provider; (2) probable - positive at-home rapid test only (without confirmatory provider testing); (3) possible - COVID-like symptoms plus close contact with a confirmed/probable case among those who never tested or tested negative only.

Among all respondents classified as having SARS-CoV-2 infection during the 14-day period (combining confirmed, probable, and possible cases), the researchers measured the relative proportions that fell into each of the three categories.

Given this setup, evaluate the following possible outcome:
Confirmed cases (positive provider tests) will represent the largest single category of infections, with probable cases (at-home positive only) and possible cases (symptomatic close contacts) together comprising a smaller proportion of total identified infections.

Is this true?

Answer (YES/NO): YES